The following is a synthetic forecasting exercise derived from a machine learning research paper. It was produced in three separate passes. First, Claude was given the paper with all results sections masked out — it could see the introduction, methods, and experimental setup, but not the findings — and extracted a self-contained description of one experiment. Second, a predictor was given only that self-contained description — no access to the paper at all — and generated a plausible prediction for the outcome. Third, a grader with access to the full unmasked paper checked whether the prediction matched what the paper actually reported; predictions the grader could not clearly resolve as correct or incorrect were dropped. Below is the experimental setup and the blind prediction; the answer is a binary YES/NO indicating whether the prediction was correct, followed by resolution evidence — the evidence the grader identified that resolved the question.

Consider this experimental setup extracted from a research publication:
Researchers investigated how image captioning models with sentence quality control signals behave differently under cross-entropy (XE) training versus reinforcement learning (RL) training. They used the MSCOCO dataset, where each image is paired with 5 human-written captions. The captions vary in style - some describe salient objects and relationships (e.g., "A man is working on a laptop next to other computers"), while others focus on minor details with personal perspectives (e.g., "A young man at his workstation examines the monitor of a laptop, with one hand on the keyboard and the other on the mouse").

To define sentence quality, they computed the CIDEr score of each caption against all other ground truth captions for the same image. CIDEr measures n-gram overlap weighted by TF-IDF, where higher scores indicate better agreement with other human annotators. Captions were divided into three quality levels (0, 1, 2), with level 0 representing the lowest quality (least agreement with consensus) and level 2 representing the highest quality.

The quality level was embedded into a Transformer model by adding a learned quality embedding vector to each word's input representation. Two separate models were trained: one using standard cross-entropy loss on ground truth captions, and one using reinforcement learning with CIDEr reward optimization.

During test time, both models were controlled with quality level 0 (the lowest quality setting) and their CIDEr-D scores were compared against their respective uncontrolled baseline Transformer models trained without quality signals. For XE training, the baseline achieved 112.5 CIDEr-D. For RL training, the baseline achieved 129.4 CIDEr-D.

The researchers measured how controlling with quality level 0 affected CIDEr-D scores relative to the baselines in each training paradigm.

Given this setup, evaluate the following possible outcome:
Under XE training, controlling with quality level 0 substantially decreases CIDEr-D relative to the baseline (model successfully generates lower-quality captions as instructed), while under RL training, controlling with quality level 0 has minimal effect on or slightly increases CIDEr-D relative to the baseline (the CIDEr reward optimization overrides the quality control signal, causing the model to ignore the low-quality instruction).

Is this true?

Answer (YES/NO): YES